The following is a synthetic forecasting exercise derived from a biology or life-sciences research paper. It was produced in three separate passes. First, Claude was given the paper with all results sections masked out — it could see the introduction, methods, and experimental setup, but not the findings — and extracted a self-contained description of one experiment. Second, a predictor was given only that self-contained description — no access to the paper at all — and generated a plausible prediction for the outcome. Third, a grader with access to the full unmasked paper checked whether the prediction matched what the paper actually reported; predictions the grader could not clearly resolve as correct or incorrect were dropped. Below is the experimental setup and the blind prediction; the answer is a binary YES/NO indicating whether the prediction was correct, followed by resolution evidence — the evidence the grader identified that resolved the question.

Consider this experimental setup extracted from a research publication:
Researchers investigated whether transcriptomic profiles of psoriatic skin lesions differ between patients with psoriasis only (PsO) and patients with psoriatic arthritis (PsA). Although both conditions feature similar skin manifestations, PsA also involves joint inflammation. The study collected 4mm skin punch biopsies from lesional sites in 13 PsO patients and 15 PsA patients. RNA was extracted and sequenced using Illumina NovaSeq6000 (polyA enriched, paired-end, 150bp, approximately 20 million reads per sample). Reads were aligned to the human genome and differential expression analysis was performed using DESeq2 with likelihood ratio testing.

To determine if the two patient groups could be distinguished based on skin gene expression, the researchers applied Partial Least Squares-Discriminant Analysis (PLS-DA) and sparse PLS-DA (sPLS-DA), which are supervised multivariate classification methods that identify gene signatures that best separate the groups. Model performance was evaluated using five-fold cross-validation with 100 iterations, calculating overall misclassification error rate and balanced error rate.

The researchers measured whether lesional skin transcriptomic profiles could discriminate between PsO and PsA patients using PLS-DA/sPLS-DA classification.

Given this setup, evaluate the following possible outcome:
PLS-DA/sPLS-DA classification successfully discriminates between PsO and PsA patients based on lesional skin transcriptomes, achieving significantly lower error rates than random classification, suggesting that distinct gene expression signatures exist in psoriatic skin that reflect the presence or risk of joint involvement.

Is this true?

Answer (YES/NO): NO